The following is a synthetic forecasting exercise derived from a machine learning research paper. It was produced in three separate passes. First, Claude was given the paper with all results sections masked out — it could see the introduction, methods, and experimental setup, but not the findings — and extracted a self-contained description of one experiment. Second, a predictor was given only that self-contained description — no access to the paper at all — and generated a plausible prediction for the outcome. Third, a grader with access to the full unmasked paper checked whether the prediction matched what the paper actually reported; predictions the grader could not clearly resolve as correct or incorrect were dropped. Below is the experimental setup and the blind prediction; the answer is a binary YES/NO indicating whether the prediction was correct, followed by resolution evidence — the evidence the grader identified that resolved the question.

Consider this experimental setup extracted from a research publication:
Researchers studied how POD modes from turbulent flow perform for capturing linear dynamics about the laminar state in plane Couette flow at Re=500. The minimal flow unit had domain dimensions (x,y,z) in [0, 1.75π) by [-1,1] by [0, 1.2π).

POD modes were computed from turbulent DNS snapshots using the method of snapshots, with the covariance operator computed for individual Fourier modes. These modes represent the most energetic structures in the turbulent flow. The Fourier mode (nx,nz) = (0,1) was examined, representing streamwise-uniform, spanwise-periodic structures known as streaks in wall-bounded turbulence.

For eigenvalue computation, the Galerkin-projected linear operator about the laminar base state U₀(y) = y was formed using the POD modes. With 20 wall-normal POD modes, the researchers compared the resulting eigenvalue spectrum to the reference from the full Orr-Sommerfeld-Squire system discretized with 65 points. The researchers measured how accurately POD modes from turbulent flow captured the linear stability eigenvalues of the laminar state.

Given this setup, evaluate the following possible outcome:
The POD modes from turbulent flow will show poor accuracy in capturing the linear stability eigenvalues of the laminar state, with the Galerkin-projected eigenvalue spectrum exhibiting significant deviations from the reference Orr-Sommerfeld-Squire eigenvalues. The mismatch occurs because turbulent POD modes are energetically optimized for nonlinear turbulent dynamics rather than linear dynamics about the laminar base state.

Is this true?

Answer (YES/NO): NO